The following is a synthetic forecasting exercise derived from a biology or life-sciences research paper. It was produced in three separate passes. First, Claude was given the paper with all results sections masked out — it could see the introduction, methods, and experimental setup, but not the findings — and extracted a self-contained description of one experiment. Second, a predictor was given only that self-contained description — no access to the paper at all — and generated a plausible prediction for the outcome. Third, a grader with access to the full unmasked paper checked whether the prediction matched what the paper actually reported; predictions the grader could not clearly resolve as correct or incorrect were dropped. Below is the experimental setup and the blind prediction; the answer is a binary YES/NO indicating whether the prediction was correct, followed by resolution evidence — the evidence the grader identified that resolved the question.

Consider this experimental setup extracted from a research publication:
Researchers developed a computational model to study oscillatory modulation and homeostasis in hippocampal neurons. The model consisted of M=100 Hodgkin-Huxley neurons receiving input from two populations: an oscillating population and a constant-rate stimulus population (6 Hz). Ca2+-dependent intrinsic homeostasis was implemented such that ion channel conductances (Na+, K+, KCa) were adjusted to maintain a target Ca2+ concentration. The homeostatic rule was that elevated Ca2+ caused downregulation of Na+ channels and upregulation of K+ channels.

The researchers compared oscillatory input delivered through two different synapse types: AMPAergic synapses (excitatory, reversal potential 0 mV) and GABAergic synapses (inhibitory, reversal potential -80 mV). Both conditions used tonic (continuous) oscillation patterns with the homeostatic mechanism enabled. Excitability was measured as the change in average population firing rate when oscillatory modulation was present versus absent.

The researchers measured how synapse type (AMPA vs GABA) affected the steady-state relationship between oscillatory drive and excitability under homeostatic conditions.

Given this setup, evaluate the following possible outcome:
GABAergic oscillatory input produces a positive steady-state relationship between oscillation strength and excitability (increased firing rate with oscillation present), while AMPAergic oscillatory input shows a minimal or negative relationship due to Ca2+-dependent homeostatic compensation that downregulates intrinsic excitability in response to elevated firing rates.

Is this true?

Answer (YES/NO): NO